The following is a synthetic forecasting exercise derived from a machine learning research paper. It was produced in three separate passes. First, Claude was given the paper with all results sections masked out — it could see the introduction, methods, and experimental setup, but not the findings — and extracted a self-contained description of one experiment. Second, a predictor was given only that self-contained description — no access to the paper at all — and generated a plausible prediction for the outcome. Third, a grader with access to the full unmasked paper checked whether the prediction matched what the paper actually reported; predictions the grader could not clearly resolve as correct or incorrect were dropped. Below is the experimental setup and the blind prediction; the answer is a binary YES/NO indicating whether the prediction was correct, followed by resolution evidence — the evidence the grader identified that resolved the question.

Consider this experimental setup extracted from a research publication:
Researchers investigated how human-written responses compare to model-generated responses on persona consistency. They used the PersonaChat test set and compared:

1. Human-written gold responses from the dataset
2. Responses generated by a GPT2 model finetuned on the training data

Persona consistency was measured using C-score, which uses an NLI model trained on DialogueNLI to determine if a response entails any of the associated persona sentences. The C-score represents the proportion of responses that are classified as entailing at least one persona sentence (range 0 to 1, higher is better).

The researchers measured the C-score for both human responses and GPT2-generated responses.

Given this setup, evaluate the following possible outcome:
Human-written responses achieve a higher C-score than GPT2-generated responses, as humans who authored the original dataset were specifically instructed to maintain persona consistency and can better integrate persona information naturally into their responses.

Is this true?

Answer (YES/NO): NO